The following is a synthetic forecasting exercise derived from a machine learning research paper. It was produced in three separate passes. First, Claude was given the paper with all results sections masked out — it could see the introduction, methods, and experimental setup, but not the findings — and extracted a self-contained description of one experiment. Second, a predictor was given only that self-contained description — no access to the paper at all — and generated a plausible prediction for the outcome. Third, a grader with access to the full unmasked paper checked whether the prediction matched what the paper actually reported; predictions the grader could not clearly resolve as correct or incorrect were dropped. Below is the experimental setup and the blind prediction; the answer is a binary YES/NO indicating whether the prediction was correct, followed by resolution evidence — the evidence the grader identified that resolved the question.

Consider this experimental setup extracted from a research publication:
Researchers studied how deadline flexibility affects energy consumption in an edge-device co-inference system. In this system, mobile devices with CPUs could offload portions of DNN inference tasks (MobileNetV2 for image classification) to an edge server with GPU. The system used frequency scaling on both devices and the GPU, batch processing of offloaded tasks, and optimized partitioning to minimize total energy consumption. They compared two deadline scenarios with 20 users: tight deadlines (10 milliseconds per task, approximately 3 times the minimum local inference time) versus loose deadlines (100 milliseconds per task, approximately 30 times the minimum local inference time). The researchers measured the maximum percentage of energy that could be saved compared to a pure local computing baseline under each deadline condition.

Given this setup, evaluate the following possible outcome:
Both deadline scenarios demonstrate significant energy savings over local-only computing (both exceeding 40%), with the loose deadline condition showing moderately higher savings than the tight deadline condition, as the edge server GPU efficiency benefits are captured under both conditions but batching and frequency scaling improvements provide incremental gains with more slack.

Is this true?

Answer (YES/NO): NO